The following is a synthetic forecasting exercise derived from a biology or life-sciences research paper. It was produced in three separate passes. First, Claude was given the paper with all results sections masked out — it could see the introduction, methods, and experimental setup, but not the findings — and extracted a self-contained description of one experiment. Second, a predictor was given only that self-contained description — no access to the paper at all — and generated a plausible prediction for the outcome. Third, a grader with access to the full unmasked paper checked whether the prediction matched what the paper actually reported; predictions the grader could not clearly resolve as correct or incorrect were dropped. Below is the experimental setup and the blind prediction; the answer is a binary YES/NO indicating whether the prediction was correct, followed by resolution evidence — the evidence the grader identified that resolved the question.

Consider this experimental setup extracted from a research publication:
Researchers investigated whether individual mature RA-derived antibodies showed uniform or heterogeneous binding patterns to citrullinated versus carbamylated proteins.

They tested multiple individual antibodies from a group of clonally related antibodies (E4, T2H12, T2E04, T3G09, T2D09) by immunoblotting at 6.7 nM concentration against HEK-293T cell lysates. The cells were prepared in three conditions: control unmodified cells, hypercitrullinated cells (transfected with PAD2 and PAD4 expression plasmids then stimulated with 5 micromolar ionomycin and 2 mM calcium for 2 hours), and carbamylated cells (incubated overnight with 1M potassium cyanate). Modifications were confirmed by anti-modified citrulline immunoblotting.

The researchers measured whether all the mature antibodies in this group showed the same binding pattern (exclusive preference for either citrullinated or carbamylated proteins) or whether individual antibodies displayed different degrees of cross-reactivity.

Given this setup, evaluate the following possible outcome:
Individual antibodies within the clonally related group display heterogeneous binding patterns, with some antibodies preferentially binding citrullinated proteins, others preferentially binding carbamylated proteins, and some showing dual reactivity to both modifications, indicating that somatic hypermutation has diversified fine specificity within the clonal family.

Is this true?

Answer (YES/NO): YES